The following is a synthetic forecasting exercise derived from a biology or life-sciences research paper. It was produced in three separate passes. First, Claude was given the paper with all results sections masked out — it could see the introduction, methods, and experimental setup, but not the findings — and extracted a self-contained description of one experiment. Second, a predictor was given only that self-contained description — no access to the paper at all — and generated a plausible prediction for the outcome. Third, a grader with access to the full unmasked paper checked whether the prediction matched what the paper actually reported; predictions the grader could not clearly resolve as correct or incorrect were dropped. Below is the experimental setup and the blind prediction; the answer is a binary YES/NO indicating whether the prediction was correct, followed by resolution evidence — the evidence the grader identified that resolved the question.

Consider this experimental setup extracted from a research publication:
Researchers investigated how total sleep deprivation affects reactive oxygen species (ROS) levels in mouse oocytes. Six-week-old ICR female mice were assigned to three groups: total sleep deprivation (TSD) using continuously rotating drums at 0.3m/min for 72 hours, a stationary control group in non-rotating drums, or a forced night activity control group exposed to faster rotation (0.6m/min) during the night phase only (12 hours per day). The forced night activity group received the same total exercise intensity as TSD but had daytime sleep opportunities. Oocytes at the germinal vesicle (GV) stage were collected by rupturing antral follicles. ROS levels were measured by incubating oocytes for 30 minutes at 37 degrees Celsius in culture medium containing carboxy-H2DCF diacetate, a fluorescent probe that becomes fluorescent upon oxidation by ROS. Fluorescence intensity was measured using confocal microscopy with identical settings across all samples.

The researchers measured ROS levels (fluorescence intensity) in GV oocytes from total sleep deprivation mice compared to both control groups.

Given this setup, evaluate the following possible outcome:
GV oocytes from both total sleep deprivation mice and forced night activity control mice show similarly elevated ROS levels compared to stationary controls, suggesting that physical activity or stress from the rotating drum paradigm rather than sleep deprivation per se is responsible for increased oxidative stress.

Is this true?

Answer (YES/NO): NO